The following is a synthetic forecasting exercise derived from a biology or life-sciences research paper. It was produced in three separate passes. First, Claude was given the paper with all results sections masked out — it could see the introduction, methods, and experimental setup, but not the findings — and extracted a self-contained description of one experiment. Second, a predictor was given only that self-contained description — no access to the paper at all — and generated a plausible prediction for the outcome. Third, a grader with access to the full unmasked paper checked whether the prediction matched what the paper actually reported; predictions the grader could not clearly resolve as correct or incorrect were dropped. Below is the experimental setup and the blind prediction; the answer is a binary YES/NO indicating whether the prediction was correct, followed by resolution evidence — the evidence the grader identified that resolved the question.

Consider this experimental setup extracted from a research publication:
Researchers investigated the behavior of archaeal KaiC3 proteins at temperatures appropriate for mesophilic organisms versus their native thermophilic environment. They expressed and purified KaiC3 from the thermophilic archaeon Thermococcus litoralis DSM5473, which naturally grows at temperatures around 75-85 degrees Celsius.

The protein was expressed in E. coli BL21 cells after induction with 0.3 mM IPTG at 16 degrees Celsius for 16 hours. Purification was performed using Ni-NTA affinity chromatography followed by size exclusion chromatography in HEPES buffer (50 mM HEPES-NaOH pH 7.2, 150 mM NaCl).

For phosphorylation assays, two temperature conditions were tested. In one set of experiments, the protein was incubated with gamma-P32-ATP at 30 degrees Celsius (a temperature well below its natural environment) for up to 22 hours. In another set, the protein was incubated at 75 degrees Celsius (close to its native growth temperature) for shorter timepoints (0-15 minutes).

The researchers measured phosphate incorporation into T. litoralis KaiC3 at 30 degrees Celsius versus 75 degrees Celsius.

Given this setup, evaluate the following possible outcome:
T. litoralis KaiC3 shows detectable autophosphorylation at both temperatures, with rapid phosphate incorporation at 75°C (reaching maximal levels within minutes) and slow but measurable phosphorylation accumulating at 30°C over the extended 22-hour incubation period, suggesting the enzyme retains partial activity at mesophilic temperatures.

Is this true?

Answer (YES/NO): YES